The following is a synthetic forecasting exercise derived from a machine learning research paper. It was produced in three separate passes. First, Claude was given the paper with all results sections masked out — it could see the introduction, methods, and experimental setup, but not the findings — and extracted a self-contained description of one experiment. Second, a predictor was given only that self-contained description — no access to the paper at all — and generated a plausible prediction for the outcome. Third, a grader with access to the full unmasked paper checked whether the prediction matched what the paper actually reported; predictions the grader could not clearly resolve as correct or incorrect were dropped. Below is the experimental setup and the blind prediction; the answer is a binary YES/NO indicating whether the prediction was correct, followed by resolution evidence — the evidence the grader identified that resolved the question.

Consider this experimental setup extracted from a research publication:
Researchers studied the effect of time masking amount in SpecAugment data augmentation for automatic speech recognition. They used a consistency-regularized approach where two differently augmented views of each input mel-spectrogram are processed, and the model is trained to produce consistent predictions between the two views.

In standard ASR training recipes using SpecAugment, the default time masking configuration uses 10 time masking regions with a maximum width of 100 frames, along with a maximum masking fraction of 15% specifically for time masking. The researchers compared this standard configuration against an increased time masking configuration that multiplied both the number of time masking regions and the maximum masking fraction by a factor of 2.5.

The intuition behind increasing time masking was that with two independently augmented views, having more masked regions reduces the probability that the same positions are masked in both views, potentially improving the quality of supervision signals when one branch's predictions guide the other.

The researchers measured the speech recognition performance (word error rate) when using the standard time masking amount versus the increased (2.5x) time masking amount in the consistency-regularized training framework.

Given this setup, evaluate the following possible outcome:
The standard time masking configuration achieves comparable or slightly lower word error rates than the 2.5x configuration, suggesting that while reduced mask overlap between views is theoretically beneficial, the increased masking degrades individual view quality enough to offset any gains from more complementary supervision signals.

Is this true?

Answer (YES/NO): NO